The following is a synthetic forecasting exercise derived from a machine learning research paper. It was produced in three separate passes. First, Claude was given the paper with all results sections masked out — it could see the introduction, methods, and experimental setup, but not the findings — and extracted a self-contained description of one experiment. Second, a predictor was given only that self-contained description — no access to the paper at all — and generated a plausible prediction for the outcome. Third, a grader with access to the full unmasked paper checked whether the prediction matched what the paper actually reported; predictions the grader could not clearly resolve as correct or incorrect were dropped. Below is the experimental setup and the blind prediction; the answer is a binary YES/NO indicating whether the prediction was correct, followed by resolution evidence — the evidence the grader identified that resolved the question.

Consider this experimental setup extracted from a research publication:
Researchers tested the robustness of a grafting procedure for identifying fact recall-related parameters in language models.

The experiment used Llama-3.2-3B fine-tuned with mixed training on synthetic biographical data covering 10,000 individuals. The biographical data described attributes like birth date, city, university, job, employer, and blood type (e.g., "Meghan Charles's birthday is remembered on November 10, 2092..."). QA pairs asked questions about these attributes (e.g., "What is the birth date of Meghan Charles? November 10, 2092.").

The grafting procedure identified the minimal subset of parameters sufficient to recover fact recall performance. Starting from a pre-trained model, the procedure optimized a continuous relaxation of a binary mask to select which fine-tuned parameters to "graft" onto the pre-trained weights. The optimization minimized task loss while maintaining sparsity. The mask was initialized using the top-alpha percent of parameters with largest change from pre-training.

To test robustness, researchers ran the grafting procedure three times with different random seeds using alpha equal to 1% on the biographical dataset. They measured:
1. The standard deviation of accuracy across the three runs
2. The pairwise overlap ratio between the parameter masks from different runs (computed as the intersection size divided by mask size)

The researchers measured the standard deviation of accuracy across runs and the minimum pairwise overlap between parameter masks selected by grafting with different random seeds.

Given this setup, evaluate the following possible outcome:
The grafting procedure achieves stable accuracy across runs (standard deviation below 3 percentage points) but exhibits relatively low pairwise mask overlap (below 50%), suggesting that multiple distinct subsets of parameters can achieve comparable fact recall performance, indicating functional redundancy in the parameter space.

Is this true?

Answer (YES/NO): NO